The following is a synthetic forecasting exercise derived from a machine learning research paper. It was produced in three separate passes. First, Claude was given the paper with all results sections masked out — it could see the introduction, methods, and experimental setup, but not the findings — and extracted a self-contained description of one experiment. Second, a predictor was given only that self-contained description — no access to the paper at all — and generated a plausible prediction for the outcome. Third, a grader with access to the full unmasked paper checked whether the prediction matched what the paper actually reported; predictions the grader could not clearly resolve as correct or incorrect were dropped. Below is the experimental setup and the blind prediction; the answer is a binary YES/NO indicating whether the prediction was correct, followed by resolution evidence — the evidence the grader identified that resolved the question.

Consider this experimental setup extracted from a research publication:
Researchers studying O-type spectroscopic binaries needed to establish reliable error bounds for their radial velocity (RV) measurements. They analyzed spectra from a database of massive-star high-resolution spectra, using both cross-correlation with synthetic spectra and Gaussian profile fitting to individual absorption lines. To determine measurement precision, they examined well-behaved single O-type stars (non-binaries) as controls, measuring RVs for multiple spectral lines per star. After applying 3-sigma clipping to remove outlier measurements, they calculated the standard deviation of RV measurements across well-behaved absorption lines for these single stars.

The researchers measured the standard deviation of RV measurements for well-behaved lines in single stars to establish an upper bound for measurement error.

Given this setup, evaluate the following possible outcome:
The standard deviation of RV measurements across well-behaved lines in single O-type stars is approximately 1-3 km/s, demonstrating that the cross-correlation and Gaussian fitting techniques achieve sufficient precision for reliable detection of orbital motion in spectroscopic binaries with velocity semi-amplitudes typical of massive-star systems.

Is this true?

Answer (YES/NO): NO